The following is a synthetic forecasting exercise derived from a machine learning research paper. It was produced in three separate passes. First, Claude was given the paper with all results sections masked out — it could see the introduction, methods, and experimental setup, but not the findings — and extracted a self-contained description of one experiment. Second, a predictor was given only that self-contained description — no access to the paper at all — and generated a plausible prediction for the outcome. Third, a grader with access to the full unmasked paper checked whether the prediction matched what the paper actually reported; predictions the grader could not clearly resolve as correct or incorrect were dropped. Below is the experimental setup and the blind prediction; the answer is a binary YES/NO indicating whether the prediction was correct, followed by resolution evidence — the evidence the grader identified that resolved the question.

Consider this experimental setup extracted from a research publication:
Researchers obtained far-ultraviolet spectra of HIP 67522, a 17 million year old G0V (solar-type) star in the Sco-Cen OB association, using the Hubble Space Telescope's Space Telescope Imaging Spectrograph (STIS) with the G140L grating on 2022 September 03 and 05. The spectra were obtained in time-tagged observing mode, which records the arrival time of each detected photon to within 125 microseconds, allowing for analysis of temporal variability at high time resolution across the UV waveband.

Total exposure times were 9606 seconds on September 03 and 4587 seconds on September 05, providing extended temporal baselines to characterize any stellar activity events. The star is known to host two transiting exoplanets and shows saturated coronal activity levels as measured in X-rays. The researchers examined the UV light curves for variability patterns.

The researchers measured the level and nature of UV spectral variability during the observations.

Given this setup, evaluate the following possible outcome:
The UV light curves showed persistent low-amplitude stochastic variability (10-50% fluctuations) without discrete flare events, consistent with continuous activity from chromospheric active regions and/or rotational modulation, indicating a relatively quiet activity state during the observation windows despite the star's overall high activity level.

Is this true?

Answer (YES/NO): NO